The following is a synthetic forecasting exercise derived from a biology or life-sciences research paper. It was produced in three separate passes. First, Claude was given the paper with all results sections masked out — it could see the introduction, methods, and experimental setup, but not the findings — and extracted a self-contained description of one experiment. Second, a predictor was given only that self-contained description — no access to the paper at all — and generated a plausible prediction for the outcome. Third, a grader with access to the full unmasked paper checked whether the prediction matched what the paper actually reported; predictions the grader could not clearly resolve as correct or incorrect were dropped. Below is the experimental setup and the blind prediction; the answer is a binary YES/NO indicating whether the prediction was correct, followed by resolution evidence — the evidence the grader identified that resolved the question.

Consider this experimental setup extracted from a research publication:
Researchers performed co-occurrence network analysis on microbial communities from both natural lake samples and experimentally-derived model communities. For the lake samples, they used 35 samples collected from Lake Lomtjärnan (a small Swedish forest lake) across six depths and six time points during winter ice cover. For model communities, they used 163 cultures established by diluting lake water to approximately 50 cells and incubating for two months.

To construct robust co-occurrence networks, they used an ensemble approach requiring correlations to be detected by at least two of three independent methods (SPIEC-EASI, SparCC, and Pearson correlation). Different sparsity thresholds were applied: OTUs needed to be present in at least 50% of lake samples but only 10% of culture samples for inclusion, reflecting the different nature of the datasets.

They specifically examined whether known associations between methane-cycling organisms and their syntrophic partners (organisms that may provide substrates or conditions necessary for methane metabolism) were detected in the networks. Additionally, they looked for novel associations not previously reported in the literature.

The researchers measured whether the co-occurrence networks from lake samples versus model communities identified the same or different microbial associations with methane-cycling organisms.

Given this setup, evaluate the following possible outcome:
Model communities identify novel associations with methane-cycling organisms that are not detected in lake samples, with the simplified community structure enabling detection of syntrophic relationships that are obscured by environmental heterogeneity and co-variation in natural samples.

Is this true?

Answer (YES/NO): YES